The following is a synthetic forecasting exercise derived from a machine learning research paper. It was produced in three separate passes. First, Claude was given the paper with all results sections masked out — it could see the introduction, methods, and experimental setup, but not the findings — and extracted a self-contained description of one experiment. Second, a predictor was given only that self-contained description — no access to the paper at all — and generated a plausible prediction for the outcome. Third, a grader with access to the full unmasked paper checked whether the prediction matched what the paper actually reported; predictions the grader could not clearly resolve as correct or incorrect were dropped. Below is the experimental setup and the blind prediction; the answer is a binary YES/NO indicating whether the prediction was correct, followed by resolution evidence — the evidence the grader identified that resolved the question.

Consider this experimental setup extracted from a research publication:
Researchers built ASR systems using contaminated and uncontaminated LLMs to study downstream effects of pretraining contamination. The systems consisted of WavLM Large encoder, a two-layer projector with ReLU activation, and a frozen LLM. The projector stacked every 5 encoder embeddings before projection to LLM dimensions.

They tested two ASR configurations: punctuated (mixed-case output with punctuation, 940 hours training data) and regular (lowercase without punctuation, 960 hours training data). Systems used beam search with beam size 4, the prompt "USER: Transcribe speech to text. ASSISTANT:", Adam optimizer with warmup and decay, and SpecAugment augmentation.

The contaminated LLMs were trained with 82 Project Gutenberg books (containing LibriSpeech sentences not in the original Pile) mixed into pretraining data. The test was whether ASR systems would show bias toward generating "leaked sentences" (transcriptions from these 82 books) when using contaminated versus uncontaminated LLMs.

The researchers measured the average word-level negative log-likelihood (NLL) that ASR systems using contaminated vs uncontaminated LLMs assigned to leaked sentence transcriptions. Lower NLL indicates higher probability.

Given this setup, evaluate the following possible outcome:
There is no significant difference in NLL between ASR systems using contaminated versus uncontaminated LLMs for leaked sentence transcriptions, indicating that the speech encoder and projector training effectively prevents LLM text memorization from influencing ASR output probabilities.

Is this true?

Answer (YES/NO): NO